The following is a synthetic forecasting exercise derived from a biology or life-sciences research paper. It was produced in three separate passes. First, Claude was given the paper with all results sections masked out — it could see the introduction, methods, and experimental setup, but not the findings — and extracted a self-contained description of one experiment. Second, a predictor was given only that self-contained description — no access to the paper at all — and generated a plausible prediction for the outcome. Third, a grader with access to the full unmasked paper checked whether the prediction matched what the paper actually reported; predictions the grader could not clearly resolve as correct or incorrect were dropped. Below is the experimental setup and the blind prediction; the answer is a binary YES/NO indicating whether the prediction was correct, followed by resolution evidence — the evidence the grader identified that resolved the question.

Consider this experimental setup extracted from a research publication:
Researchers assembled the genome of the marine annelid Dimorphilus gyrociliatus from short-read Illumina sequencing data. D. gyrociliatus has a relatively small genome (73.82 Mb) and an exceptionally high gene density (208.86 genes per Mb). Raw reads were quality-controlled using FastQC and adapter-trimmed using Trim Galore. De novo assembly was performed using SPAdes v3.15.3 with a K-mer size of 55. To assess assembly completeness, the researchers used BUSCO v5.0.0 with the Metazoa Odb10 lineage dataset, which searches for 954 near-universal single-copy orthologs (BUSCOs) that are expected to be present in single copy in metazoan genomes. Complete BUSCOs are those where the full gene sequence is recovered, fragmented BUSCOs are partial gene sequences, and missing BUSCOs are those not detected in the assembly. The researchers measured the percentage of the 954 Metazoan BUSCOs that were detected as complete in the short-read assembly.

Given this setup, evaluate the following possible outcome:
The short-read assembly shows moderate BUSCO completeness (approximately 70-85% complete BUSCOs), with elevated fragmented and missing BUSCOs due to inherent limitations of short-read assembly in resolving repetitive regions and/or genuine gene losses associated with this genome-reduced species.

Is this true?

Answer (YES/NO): NO